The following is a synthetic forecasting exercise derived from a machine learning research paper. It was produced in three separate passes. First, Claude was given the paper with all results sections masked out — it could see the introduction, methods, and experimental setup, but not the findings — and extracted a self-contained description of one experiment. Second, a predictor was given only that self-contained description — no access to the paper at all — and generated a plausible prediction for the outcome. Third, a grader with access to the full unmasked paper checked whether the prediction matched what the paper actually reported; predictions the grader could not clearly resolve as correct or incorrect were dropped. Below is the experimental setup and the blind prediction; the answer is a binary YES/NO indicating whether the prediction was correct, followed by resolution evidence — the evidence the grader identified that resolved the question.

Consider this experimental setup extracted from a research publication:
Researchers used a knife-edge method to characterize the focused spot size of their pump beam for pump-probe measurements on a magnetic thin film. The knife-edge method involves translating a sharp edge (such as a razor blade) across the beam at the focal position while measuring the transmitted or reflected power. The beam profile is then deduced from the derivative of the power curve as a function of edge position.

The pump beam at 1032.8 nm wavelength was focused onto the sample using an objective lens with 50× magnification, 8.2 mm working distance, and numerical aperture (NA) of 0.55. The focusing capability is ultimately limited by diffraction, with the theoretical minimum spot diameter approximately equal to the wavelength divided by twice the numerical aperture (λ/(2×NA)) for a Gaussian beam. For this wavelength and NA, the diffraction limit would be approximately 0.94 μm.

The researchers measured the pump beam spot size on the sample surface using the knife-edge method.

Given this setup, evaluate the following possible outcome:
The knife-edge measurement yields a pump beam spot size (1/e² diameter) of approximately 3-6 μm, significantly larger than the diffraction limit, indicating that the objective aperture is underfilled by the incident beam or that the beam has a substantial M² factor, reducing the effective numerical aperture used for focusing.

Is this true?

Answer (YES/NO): NO